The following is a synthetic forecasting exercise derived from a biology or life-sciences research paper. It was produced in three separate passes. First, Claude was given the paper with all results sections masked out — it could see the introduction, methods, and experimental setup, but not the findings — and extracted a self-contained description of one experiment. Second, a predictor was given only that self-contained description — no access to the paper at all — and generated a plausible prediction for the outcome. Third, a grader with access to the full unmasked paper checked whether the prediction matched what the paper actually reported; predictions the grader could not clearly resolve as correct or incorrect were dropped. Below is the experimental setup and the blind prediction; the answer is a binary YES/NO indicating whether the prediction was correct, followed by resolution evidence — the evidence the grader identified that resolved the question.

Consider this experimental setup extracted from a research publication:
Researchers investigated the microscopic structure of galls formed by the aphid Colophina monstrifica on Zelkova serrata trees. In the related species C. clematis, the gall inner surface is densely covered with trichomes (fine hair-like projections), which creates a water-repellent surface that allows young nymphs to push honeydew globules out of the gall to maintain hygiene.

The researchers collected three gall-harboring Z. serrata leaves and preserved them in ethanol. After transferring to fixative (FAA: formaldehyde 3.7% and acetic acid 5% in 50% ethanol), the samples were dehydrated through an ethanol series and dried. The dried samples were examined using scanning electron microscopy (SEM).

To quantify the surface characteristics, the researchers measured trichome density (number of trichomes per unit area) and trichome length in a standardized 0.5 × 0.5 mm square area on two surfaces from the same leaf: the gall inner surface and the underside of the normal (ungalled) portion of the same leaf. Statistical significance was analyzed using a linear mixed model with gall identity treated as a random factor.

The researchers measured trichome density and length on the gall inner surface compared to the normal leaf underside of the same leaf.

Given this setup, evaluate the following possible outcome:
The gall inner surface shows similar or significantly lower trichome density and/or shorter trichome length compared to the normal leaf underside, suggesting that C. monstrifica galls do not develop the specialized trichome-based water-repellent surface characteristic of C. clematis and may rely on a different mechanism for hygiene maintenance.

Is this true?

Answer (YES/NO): NO